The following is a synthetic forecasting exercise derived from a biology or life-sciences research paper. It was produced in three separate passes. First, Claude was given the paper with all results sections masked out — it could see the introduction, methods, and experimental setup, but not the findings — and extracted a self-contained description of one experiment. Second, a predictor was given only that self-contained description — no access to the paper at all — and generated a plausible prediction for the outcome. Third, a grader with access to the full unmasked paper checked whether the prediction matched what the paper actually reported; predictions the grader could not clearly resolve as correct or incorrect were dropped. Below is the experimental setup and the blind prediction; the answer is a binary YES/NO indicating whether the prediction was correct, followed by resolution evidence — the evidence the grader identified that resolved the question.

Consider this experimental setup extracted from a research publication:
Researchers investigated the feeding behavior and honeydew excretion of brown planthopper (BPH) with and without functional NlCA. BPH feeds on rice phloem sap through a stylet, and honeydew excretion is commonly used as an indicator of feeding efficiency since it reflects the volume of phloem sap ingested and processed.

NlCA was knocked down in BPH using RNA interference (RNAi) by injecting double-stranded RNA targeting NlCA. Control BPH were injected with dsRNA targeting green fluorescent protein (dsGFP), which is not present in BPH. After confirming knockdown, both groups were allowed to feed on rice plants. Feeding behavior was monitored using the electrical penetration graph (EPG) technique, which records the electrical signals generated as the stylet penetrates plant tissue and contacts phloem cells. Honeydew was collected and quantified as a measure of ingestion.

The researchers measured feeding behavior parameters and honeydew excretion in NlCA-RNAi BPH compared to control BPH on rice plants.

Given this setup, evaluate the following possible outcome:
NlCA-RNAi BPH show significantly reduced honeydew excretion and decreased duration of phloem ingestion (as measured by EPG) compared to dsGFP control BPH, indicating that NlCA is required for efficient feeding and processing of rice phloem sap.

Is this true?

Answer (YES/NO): NO